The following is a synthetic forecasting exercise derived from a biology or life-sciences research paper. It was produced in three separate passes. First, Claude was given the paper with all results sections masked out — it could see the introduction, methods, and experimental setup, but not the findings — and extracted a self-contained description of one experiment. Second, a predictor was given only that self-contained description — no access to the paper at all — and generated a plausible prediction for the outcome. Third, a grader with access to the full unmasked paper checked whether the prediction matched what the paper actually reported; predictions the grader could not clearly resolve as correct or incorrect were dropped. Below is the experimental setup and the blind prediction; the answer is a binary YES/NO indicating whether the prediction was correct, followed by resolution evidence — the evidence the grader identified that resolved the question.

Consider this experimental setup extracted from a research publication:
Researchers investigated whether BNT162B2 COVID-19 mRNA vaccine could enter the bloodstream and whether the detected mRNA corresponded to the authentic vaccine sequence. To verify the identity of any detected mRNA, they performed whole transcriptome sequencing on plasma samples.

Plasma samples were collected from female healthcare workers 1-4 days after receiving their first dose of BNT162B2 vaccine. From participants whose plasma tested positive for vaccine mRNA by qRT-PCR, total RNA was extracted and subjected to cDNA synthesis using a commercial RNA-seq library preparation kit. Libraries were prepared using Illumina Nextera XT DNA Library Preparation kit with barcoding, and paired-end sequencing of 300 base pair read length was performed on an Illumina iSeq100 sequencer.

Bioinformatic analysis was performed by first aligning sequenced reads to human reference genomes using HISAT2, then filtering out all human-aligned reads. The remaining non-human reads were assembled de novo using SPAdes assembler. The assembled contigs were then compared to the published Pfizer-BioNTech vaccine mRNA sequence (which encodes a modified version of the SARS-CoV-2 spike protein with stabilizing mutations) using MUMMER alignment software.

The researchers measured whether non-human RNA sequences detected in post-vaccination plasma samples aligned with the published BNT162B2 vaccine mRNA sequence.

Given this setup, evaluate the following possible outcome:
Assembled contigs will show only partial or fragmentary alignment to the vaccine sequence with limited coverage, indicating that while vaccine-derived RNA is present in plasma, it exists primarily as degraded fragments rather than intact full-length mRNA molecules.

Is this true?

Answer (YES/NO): NO